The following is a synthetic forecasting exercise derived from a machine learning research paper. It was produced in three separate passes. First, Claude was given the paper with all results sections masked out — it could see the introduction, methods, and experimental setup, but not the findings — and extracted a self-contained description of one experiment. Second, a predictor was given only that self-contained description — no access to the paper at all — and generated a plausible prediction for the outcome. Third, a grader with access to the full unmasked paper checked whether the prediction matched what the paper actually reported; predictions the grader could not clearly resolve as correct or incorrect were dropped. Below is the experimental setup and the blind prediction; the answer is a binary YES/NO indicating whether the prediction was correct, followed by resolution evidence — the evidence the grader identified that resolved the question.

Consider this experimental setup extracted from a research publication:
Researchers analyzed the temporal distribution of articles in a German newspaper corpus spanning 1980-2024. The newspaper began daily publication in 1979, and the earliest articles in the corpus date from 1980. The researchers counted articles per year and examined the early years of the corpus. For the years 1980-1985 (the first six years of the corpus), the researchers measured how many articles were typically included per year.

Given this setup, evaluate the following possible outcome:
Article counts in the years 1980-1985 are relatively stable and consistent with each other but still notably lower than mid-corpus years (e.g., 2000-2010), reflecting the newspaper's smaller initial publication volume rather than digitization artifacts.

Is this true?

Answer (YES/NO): NO